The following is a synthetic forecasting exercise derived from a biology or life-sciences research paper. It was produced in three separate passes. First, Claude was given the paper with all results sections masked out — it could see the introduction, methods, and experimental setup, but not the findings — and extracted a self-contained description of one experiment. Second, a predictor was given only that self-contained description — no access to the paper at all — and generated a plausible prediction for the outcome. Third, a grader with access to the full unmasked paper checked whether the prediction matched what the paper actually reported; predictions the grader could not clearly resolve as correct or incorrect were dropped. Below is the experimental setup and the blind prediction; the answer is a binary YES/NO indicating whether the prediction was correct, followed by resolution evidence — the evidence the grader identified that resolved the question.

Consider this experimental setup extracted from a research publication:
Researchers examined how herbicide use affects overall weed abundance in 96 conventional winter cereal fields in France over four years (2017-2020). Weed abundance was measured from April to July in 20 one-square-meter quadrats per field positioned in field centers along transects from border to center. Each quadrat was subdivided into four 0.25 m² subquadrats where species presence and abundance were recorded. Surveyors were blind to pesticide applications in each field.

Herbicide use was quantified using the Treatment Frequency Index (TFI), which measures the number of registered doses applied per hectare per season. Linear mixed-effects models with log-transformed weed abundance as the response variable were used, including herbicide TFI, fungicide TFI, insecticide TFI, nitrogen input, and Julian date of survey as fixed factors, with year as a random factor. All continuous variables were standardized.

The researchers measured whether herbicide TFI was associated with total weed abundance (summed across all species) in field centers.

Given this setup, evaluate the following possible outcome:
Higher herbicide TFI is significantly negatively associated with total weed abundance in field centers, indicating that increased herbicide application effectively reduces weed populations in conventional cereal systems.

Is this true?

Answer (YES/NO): NO